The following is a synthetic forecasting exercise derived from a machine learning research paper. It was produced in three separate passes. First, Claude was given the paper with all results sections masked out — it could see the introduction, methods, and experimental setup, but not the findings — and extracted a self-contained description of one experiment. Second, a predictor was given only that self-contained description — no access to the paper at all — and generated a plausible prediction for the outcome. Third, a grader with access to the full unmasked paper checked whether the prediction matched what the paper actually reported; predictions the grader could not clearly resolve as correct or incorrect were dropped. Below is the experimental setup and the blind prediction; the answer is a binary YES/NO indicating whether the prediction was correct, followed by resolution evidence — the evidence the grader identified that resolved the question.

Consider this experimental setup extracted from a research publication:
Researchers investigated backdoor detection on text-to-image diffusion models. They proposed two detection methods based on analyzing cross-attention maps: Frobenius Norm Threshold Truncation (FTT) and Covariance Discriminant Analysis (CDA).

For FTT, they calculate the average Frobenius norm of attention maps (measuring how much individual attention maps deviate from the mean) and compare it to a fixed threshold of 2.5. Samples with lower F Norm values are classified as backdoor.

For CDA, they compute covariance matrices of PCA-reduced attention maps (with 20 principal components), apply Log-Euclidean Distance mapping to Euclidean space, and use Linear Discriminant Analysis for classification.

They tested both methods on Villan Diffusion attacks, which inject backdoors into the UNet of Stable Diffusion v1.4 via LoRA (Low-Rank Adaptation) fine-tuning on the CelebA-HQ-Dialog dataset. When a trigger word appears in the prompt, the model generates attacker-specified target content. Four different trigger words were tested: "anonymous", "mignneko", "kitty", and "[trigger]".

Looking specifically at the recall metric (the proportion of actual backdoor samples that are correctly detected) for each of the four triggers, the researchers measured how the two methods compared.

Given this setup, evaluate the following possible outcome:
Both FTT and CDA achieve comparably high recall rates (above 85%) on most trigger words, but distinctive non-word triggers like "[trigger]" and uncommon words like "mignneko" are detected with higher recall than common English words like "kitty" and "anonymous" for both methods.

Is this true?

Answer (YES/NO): YES